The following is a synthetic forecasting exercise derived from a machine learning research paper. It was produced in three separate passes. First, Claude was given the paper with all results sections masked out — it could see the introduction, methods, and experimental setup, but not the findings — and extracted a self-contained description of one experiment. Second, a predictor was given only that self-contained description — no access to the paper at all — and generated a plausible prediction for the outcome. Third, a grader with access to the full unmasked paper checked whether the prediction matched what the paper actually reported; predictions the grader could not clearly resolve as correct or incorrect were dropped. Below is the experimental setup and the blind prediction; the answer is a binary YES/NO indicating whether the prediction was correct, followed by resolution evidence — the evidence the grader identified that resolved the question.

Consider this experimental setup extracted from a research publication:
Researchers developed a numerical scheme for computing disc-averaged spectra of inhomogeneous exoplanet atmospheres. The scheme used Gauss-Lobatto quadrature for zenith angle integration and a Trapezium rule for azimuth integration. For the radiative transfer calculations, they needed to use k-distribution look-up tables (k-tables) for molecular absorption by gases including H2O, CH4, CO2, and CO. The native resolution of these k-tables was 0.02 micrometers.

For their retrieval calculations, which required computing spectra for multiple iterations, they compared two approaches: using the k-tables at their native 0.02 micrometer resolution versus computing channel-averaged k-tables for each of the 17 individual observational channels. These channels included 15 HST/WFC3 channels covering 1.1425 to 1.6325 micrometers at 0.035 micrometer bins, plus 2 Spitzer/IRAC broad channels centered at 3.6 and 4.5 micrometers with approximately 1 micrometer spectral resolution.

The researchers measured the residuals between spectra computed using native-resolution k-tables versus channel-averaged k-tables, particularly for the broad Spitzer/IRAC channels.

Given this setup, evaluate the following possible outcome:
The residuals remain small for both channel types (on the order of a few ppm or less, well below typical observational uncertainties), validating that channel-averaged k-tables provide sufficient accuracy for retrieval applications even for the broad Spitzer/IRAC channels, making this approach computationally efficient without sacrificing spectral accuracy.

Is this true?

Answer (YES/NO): YES